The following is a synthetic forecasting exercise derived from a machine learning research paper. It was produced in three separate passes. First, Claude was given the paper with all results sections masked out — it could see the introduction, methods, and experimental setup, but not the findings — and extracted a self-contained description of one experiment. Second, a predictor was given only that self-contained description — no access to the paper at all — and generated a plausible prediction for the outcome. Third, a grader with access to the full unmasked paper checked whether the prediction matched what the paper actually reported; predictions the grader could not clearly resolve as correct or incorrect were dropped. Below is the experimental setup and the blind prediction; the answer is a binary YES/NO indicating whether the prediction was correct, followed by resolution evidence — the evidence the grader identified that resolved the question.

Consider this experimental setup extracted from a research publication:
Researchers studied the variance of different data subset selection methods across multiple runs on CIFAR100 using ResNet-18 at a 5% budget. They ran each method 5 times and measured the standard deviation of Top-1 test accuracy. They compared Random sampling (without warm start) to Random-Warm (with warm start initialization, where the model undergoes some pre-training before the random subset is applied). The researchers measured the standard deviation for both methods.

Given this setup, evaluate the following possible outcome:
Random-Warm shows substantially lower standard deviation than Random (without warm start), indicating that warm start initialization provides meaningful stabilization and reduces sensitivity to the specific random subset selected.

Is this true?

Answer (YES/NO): YES